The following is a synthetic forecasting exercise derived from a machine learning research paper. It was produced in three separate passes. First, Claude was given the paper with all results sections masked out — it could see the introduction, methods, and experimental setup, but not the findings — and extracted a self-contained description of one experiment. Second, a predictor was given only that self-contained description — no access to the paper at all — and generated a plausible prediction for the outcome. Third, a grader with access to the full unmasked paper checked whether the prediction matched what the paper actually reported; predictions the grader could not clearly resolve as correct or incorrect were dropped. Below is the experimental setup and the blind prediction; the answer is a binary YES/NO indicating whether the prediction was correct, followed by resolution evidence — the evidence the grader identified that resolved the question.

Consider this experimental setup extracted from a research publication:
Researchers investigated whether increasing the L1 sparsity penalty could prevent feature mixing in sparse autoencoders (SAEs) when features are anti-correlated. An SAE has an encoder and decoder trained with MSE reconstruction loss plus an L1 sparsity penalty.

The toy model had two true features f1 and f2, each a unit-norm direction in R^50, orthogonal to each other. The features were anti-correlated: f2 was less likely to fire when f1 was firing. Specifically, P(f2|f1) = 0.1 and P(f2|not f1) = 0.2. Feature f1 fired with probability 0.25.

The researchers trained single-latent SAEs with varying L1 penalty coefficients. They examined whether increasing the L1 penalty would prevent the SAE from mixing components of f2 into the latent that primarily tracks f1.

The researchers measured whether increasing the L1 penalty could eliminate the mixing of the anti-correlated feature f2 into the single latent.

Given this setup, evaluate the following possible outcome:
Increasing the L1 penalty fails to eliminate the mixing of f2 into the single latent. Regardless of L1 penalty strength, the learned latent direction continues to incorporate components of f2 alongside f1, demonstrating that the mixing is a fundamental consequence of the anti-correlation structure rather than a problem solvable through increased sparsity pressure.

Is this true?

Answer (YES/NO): YES